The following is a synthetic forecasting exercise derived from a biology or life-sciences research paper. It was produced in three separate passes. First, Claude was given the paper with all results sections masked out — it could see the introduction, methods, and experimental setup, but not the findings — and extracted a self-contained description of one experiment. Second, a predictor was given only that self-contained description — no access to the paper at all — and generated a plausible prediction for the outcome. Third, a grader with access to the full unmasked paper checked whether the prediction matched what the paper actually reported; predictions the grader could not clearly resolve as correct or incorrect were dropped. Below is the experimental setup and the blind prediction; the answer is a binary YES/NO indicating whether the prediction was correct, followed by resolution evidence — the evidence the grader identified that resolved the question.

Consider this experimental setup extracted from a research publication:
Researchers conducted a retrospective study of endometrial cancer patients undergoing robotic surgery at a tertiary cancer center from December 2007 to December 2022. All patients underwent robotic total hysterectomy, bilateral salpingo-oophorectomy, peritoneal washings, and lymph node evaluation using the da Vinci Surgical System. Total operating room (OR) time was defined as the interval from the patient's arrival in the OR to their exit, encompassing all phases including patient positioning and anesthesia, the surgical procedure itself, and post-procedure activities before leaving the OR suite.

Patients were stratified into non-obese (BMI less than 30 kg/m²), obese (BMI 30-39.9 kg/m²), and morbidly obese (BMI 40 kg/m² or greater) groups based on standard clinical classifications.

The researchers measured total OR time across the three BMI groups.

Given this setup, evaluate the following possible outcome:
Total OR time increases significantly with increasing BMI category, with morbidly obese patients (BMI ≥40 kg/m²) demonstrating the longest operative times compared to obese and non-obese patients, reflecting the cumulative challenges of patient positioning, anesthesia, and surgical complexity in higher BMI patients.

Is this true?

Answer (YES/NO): NO